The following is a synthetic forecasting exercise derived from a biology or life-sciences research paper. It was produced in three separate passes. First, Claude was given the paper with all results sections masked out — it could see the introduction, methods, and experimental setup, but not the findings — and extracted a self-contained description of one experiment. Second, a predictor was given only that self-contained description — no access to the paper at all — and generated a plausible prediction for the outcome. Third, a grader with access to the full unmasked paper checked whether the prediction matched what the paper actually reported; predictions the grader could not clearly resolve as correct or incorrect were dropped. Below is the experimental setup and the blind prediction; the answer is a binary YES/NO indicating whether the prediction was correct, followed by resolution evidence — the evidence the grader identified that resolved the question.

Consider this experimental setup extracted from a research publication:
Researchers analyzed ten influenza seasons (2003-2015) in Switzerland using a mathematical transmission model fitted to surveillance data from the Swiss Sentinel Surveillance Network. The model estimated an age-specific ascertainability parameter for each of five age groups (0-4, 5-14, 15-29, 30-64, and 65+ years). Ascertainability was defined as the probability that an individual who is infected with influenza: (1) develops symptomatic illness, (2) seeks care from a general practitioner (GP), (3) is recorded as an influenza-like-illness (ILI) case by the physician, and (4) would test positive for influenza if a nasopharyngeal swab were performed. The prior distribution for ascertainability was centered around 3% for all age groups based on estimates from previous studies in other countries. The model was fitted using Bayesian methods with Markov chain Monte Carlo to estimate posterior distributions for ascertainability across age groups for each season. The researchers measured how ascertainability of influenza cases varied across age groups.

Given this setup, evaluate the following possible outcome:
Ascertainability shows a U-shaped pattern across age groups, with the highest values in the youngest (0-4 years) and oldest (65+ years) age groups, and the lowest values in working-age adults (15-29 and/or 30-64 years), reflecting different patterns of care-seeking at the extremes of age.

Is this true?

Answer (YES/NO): NO